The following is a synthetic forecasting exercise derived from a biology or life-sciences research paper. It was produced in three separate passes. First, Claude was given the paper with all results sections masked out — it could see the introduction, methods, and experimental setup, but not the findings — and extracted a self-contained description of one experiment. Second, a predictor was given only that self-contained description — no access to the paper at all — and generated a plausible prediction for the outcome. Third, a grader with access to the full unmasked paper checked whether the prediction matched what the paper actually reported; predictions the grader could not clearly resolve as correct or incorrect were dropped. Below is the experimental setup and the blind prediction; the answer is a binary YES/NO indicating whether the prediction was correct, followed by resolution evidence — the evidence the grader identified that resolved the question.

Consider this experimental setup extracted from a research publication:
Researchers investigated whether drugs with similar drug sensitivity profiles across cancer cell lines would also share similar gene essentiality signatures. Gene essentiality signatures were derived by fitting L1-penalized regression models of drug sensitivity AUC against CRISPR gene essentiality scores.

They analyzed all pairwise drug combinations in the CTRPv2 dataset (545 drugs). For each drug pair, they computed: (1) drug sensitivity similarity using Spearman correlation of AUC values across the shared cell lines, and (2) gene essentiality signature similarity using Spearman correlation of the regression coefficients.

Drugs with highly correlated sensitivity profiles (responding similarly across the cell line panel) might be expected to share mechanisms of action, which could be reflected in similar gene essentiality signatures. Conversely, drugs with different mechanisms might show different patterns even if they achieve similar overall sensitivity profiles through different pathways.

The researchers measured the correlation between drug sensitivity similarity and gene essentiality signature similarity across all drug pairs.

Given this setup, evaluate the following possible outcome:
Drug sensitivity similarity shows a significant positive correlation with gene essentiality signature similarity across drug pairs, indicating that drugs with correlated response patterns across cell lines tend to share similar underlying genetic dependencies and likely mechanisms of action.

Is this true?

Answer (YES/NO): YES